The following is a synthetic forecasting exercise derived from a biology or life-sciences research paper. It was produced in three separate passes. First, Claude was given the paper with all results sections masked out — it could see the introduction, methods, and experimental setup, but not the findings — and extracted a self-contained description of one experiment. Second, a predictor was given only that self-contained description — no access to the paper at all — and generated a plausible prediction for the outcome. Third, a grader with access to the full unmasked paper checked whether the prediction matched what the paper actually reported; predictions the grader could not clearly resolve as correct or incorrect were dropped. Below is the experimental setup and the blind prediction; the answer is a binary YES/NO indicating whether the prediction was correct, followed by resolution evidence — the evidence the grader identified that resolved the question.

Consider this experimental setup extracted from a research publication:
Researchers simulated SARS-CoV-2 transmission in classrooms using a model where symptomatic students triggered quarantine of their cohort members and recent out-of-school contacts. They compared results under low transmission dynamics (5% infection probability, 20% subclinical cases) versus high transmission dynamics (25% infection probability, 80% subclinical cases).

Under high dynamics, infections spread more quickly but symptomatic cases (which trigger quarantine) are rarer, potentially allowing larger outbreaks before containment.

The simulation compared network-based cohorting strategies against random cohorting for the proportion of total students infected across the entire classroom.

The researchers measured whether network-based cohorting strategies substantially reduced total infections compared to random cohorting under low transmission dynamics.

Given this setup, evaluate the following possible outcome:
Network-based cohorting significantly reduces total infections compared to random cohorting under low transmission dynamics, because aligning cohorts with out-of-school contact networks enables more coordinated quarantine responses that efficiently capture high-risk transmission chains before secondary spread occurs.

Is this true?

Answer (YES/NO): NO